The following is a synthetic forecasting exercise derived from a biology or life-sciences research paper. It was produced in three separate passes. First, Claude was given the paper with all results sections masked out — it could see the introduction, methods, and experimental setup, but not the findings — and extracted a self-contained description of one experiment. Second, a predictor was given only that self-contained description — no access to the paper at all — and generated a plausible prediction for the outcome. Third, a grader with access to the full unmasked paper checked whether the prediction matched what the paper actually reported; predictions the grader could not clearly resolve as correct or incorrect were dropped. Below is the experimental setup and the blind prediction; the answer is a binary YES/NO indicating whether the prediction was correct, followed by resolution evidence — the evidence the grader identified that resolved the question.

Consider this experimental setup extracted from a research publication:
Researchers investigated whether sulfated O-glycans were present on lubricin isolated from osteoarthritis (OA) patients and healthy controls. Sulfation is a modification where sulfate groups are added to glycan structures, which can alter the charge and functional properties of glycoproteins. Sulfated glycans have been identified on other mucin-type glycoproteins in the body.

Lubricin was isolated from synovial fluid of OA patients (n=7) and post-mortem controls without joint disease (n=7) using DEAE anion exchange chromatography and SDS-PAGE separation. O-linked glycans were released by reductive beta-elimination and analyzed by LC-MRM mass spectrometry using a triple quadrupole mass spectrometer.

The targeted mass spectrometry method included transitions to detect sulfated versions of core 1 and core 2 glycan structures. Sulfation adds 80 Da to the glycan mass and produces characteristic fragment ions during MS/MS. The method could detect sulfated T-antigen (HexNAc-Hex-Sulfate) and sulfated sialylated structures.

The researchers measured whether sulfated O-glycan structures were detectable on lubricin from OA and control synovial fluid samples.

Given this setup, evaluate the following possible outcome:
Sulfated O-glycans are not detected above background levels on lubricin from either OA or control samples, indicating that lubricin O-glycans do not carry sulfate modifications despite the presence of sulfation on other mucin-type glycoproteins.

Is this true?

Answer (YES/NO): NO